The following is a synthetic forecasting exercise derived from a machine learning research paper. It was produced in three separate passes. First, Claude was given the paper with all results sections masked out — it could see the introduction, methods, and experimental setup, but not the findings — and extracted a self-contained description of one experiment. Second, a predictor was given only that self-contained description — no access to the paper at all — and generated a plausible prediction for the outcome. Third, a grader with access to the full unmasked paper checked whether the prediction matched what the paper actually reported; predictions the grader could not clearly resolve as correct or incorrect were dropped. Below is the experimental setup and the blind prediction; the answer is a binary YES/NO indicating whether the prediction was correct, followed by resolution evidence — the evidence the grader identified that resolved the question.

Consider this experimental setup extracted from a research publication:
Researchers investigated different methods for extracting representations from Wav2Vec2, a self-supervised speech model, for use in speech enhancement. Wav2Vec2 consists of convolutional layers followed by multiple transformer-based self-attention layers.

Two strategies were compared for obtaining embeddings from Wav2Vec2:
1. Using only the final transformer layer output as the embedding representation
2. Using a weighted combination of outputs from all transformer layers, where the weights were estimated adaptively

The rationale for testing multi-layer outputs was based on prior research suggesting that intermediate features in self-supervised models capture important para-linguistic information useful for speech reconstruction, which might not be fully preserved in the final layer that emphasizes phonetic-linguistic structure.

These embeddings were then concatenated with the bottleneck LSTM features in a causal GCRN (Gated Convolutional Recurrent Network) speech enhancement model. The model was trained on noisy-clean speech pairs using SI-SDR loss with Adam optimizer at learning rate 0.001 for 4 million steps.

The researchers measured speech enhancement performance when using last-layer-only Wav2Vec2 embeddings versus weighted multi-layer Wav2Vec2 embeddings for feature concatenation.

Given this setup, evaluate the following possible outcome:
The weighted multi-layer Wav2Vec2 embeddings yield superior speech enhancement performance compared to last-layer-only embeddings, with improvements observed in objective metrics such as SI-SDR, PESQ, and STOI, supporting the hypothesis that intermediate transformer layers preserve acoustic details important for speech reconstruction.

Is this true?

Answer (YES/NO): NO